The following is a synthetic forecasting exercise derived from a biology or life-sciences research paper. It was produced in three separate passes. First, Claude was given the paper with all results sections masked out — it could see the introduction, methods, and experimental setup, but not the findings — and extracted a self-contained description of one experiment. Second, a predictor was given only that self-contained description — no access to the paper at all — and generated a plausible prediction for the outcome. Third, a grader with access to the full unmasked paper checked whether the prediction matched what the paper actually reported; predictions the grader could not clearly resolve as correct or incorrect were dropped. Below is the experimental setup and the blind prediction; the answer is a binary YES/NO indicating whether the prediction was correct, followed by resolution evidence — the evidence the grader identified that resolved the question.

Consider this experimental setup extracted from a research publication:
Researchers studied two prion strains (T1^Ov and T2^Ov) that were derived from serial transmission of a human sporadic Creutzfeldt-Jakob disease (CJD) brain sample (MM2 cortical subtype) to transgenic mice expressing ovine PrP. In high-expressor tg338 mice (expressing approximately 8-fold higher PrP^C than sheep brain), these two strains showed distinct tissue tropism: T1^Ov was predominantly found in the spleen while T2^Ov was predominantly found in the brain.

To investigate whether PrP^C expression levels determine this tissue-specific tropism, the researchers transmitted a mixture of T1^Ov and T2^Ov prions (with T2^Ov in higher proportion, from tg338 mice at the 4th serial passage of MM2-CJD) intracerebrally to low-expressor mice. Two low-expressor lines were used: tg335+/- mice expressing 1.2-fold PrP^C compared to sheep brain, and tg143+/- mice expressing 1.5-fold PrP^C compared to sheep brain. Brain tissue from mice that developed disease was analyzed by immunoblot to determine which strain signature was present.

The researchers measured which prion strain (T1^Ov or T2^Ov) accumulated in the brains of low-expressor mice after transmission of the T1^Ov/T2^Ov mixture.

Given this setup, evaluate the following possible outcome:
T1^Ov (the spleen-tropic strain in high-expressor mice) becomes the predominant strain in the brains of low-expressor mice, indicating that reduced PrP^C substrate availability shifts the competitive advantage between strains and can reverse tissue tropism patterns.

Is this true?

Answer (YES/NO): YES